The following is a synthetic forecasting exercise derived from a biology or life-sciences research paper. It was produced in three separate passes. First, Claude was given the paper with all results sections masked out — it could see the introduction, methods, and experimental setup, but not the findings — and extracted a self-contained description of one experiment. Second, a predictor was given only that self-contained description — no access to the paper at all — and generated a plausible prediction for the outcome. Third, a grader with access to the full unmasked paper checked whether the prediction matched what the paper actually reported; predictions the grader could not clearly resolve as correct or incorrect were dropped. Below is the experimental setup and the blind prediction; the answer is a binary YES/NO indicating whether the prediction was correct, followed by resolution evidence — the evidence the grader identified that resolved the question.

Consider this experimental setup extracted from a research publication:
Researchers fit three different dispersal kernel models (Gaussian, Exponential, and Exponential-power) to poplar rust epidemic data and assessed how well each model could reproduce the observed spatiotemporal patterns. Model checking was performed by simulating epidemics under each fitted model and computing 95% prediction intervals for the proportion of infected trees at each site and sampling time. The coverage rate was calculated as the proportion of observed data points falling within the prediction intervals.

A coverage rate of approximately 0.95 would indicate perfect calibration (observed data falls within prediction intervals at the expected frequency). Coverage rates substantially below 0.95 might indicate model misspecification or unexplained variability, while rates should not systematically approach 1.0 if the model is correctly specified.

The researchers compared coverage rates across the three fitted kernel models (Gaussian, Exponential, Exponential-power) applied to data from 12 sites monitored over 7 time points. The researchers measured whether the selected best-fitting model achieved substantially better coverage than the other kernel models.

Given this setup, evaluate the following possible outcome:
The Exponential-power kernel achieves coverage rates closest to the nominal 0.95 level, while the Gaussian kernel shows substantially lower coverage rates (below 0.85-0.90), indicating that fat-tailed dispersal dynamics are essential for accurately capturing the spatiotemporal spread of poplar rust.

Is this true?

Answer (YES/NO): NO